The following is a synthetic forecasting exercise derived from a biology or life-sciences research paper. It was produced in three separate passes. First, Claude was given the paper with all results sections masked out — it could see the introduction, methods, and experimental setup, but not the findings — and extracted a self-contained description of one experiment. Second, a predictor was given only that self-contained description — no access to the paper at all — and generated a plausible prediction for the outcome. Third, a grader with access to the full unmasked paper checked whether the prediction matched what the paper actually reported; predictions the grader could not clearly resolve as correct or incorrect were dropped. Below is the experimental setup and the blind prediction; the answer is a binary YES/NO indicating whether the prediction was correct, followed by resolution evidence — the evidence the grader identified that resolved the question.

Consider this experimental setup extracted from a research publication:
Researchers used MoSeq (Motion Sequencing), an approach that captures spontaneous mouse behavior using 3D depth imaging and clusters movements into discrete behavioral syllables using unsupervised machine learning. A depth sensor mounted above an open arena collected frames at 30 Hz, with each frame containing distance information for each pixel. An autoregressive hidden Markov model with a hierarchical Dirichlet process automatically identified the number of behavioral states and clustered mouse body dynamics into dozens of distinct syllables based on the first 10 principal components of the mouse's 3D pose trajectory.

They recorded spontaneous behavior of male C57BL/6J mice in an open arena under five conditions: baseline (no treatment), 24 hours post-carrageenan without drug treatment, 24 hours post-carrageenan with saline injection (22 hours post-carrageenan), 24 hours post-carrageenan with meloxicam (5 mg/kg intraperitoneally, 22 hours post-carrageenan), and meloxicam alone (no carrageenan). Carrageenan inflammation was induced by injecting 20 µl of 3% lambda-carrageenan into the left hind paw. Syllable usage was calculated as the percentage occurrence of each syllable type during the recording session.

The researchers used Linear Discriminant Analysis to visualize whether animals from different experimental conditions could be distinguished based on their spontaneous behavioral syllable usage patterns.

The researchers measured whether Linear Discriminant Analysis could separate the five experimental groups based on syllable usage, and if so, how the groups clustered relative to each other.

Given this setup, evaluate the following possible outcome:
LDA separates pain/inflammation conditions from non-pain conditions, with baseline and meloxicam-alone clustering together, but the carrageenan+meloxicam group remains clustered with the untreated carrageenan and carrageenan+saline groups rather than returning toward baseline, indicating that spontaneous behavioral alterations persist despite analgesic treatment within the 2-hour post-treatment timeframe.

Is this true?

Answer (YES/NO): NO